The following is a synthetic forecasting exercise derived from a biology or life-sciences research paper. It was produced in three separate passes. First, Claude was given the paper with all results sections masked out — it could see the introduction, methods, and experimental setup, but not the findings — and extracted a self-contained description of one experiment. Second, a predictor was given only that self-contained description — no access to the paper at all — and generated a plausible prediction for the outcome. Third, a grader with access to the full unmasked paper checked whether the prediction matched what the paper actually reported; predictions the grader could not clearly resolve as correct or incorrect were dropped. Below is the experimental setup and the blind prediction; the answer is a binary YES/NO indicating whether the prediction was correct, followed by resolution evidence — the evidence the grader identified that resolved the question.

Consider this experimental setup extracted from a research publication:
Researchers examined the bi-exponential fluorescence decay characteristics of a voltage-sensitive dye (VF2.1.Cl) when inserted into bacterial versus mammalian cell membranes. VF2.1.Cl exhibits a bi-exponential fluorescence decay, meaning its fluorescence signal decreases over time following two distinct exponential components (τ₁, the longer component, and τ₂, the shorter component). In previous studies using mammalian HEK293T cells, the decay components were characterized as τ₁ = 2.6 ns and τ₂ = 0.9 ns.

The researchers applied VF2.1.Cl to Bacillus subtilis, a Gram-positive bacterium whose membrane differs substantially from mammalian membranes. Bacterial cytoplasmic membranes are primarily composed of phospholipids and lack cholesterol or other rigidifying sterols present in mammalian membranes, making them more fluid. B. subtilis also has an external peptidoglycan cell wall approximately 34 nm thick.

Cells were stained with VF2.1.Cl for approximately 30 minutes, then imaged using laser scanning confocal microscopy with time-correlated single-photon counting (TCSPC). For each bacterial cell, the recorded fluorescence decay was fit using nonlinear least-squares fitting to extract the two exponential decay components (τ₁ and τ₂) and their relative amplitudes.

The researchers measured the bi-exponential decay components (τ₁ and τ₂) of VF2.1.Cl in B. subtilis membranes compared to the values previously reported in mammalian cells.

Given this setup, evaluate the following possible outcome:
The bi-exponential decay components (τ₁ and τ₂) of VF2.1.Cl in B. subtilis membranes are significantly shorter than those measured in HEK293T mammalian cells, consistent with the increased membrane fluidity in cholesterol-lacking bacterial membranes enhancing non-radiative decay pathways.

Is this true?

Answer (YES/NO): NO